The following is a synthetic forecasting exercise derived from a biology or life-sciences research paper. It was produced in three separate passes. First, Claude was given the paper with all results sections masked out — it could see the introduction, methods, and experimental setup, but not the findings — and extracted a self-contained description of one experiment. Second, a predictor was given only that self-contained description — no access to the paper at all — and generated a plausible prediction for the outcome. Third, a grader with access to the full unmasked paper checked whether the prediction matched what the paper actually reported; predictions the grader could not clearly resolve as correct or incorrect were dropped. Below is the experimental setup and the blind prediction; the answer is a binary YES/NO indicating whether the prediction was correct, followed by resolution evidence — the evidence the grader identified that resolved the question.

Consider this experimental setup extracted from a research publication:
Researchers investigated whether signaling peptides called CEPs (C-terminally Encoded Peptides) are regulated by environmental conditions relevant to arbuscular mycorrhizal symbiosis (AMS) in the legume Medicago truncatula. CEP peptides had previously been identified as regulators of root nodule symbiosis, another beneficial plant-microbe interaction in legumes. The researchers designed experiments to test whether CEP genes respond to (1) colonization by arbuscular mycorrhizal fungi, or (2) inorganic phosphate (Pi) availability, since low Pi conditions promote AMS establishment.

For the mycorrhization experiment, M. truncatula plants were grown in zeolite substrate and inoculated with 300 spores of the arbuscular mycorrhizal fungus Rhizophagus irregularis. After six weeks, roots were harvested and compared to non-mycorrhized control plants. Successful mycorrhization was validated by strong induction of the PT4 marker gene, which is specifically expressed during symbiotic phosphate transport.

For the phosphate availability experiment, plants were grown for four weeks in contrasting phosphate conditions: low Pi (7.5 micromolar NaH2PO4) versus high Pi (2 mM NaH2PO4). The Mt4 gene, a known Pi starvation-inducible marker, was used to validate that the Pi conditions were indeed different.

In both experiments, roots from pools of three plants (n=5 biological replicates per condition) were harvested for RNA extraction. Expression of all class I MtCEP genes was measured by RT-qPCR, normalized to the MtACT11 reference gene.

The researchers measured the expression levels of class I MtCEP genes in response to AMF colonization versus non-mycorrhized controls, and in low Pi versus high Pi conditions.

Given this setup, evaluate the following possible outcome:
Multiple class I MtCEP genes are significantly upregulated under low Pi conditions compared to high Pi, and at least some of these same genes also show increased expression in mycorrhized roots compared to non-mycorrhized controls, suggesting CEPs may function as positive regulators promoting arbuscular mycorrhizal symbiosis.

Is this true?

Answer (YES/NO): NO